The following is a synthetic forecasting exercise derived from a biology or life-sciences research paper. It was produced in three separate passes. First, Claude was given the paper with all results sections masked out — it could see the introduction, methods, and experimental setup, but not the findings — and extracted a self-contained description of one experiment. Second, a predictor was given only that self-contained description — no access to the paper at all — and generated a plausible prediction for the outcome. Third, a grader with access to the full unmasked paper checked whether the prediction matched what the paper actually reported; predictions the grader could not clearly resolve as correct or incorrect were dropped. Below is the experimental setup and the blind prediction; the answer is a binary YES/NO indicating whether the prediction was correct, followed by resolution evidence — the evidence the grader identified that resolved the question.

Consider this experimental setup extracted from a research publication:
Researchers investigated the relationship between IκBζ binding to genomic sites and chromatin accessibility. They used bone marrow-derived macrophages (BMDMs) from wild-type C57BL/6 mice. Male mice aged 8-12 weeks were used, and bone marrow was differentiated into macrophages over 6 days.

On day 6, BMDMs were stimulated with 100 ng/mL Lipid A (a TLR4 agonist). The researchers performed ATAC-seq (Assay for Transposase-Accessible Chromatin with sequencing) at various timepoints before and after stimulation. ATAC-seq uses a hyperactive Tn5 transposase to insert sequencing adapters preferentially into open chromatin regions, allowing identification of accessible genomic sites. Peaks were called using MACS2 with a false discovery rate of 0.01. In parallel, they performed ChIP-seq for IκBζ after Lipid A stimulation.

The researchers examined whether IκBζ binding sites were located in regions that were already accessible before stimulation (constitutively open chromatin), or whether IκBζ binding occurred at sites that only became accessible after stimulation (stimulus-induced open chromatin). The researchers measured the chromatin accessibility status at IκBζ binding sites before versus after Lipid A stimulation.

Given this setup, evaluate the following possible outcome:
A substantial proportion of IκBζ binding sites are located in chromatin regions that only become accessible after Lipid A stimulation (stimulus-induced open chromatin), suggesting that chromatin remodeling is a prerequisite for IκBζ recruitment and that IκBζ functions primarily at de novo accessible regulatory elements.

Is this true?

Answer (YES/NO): NO